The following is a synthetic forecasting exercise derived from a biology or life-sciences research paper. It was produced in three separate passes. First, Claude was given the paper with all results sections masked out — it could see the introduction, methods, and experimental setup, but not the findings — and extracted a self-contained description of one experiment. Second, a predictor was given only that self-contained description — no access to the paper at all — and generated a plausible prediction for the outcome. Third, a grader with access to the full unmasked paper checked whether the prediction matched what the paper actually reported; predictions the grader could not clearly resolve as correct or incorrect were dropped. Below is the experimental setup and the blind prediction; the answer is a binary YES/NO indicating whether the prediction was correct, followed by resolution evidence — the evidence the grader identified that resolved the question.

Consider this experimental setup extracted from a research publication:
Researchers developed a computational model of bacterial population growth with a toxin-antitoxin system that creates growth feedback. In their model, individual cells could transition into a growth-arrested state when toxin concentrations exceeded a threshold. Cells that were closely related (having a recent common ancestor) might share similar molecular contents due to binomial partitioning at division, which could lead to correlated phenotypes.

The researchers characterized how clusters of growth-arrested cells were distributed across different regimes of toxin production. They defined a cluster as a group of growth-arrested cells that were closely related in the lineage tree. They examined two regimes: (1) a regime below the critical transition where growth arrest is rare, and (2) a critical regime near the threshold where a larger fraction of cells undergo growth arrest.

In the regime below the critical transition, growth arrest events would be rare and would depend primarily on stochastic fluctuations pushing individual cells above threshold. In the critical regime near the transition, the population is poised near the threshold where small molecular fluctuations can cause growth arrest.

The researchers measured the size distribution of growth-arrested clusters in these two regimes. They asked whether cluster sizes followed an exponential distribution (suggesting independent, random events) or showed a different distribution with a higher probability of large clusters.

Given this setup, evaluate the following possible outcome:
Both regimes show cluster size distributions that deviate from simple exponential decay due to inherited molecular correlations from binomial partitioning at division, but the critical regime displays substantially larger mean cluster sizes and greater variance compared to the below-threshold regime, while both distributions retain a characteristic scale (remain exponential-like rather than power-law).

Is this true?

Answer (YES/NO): NO